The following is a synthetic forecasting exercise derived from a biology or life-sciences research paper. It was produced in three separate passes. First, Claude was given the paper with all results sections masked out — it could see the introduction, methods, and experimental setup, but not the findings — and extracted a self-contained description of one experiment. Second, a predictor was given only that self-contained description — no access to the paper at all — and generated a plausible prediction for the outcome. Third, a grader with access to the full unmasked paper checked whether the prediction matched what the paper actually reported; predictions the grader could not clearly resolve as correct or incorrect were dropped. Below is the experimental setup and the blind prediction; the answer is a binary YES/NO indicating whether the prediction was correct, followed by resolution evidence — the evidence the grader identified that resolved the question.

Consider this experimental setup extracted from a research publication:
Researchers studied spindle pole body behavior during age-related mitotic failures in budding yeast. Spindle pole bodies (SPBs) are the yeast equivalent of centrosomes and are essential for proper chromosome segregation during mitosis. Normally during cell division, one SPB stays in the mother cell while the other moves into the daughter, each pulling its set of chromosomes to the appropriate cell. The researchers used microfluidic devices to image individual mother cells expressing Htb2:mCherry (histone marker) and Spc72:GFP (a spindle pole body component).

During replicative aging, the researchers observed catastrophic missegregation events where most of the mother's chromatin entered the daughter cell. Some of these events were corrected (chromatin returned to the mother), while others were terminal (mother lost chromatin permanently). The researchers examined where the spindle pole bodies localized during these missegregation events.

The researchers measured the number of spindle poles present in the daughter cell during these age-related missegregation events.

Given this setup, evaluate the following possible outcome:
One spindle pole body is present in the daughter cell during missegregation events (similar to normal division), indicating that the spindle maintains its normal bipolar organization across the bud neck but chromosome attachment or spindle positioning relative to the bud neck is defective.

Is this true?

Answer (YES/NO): NO